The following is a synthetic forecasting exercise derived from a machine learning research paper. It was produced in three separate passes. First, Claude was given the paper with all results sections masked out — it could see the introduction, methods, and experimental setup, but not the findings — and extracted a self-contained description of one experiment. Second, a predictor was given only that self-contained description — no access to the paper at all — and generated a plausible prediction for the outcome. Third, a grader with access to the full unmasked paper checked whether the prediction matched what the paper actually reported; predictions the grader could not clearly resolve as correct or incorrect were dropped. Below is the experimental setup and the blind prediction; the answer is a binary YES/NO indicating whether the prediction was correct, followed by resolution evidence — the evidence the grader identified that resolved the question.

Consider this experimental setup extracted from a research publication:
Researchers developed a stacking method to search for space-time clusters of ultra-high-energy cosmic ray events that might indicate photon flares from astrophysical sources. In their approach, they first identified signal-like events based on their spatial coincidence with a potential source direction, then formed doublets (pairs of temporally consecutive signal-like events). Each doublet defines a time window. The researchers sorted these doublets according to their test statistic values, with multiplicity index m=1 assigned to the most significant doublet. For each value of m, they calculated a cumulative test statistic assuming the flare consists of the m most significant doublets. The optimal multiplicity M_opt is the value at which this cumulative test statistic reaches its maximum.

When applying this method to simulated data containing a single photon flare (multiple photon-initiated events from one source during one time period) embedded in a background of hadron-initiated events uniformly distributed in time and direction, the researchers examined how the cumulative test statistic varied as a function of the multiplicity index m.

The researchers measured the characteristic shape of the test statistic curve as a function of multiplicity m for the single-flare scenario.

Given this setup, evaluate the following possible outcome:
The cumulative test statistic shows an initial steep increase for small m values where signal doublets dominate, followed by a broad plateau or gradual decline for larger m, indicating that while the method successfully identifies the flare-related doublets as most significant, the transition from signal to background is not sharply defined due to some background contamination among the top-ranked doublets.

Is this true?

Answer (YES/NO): NO